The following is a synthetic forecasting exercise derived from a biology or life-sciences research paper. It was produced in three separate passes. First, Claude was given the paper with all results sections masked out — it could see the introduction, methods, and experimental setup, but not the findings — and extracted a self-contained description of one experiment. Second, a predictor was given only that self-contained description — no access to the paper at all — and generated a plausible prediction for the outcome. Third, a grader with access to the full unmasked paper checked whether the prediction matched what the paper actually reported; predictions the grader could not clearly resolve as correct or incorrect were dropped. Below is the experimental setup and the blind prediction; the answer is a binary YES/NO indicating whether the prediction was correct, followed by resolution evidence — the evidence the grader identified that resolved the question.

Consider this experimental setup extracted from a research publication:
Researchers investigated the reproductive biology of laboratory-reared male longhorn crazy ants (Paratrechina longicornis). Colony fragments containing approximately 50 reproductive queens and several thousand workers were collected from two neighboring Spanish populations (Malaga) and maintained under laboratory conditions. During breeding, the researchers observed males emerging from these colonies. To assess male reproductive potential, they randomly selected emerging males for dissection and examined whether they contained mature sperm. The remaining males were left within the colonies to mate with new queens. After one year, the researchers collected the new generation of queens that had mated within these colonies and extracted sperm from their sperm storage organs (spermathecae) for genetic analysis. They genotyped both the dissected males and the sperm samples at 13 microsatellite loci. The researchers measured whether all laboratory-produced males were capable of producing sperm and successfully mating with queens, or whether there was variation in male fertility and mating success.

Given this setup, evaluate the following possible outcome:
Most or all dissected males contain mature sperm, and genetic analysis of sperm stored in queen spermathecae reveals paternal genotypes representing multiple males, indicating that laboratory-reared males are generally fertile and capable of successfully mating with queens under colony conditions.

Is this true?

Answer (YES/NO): NO